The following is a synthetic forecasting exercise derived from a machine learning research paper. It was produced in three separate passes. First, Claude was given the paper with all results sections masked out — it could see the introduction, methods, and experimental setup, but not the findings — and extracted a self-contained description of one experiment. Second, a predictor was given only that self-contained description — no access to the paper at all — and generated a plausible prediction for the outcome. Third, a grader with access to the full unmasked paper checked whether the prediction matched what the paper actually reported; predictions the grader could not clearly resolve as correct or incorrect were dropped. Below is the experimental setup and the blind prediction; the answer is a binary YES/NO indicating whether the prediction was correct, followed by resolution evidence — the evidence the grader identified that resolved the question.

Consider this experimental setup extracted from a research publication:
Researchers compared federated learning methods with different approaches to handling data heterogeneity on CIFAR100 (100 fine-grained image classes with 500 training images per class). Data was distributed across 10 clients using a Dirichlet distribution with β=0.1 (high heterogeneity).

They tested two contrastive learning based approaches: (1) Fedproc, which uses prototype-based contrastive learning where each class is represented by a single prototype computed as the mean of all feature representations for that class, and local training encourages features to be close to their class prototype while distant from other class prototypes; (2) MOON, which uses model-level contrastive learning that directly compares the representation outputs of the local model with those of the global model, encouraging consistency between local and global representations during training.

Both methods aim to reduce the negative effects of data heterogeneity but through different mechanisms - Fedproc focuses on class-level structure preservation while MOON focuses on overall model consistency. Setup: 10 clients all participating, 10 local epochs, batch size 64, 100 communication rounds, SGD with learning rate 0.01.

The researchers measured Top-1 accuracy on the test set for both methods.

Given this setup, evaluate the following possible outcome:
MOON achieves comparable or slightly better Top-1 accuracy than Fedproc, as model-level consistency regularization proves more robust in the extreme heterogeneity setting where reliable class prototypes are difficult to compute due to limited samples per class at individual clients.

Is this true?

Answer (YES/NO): YES